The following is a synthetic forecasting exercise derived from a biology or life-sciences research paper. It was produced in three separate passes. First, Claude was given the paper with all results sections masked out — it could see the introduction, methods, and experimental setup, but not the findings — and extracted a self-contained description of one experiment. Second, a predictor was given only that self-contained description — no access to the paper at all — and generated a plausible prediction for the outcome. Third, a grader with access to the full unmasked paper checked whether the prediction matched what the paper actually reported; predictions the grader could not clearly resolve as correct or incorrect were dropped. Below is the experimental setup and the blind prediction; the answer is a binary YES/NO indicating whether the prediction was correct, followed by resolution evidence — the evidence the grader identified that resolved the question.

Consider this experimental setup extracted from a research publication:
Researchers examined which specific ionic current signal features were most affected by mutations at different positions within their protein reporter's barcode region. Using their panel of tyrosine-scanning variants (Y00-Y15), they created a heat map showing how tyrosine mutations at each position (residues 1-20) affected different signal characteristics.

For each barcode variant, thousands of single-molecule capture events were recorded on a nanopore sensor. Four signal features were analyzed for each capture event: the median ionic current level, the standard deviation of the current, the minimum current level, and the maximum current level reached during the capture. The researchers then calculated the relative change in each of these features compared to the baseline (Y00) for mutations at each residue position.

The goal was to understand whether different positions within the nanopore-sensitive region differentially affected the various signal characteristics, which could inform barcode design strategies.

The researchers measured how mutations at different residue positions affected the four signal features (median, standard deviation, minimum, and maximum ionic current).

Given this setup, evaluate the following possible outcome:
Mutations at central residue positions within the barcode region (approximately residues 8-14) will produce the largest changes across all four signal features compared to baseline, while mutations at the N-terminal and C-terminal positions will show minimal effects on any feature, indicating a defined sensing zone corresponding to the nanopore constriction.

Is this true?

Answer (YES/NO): NO